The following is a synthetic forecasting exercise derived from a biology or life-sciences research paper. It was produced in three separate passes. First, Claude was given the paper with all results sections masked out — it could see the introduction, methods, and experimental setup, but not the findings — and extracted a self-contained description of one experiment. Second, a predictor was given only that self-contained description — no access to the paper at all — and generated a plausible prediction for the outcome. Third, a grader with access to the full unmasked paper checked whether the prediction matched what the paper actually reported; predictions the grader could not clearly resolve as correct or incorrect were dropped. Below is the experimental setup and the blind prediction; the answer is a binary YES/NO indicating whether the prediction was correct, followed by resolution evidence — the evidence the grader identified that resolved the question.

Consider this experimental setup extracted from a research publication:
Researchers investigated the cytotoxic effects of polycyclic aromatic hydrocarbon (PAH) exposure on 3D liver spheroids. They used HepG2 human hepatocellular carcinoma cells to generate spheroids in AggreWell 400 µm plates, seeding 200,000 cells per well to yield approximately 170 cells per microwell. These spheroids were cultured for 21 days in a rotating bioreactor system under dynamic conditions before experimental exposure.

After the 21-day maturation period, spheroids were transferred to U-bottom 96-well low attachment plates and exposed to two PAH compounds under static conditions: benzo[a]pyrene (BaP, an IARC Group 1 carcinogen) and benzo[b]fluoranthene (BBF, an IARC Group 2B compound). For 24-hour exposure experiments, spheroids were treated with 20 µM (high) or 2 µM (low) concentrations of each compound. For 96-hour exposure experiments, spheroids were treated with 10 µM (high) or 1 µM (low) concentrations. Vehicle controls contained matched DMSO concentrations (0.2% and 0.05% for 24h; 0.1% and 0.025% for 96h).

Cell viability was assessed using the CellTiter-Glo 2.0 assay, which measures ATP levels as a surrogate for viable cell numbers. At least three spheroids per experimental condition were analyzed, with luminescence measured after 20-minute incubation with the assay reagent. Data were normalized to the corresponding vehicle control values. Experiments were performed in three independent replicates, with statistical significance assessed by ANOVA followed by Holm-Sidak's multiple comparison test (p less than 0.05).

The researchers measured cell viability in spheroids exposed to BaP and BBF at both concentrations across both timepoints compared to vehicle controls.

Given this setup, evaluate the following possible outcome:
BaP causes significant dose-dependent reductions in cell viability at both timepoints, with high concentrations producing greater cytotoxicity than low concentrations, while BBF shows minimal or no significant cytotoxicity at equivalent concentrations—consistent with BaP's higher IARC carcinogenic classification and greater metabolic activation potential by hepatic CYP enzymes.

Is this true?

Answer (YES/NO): NO